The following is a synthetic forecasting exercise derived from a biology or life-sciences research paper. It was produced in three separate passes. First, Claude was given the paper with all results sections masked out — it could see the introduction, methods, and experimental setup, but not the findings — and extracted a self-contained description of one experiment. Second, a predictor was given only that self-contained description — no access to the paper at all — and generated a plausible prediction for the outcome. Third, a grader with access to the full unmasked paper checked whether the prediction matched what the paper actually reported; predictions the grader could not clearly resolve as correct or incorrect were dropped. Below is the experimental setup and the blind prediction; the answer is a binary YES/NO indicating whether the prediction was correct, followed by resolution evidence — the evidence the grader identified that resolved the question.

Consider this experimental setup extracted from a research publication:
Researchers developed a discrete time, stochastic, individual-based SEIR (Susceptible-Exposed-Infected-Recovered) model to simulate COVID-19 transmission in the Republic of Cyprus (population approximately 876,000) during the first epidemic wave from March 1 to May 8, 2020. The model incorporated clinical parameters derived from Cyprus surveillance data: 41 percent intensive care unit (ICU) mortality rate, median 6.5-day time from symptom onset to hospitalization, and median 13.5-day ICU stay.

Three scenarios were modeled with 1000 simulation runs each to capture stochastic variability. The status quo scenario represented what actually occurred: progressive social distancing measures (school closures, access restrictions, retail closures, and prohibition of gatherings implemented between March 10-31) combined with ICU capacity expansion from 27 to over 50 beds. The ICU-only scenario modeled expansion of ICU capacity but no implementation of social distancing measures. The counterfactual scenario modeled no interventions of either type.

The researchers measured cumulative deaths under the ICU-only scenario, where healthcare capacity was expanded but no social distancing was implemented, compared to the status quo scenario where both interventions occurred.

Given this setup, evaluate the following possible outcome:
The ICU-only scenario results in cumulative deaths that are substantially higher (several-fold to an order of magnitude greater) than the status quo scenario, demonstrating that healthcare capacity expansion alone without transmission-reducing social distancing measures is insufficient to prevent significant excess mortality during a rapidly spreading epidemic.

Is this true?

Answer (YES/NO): YES